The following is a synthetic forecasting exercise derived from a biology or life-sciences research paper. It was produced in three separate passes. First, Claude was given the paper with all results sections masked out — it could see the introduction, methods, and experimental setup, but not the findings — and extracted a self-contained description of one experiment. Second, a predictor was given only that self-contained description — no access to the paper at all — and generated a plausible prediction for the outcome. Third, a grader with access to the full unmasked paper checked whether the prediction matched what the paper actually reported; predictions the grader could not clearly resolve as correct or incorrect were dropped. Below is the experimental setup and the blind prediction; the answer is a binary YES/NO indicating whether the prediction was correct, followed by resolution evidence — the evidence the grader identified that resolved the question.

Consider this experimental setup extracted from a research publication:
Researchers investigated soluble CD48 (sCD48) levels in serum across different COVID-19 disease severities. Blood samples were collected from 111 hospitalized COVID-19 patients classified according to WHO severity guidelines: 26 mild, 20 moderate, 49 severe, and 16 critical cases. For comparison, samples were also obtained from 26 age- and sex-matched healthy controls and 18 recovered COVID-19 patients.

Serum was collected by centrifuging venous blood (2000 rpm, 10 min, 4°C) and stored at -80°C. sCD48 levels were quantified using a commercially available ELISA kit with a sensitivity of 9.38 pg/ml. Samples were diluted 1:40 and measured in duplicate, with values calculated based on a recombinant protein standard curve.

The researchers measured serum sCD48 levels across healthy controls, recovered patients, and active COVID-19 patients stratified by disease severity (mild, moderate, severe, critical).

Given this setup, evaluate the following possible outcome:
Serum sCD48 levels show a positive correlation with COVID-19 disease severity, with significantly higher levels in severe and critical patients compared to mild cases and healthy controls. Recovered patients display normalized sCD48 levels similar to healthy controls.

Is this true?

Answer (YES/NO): NO